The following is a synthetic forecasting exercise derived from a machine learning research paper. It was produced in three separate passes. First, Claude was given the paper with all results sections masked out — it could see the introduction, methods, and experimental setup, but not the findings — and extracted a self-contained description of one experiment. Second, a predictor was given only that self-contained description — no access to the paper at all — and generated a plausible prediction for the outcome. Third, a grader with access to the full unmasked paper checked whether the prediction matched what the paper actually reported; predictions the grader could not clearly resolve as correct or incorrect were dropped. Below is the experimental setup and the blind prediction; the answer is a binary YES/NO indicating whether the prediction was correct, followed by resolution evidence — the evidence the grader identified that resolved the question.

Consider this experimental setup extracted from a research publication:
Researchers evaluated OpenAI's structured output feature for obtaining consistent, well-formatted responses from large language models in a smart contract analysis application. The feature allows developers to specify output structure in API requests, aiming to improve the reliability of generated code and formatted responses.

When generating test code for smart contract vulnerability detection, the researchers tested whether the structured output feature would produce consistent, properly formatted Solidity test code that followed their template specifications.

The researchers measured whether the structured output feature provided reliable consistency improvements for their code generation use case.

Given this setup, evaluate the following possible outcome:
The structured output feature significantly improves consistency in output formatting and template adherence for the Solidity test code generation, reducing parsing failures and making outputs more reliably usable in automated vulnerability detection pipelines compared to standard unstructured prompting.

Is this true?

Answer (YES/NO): NO